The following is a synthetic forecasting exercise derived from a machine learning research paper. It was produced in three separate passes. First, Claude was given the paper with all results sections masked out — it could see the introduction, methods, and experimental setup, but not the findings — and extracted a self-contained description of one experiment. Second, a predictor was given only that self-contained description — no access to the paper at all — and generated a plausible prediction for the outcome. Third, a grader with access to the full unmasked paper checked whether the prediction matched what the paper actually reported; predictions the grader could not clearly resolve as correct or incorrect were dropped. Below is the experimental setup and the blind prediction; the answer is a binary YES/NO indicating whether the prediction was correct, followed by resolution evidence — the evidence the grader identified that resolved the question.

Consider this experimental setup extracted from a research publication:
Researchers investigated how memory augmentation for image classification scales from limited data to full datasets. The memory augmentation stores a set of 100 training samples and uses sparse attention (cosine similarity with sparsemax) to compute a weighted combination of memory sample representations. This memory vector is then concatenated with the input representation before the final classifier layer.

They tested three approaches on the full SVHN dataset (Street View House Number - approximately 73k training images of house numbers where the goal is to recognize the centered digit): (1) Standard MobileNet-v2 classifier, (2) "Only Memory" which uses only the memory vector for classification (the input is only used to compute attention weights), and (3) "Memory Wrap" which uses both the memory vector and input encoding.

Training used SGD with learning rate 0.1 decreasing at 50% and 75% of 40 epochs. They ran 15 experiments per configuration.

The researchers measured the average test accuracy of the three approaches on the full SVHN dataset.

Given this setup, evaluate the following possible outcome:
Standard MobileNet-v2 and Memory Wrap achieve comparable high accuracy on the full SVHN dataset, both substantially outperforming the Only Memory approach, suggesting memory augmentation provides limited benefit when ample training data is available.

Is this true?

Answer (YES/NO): NO